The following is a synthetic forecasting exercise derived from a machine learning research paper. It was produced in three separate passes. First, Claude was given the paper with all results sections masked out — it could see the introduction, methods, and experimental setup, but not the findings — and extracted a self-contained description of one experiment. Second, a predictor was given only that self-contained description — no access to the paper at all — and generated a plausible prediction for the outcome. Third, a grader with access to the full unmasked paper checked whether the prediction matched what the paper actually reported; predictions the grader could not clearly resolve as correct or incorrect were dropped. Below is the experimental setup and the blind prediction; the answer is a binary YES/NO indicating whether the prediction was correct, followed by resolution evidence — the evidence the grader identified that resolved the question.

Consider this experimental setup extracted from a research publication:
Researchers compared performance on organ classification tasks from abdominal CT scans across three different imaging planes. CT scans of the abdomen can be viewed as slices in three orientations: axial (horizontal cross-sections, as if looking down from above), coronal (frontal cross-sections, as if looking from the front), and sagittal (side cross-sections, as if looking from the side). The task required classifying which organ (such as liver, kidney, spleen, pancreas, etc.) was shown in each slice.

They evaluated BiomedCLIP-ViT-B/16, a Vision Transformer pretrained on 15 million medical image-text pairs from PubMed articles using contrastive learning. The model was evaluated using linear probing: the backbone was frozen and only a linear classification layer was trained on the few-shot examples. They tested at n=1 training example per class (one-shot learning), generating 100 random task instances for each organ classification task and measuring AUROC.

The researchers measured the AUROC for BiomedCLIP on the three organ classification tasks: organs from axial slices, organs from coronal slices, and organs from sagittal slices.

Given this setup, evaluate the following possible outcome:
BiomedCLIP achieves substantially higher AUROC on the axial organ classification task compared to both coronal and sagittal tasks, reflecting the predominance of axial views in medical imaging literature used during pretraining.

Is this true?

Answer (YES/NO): YES